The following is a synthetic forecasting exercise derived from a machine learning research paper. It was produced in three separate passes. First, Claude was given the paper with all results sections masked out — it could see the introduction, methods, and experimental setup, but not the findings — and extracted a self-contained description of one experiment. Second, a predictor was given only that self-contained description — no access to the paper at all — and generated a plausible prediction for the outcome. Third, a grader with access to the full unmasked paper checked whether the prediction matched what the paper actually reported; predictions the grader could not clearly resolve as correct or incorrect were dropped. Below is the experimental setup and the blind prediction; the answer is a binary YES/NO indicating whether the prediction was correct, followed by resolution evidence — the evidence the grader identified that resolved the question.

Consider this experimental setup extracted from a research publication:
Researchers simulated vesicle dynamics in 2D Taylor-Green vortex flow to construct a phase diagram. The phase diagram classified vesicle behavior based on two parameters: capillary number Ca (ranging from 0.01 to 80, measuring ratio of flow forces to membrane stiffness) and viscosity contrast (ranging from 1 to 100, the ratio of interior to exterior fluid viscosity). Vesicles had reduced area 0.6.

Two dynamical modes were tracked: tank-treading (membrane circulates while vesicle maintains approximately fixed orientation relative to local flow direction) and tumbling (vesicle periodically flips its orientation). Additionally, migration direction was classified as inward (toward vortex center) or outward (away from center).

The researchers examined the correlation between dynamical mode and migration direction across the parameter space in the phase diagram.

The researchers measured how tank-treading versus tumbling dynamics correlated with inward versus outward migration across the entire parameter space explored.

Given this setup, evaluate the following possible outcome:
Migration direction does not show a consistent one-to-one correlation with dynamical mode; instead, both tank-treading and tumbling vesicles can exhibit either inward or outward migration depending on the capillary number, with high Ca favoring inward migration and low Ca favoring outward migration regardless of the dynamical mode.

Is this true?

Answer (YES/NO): NO